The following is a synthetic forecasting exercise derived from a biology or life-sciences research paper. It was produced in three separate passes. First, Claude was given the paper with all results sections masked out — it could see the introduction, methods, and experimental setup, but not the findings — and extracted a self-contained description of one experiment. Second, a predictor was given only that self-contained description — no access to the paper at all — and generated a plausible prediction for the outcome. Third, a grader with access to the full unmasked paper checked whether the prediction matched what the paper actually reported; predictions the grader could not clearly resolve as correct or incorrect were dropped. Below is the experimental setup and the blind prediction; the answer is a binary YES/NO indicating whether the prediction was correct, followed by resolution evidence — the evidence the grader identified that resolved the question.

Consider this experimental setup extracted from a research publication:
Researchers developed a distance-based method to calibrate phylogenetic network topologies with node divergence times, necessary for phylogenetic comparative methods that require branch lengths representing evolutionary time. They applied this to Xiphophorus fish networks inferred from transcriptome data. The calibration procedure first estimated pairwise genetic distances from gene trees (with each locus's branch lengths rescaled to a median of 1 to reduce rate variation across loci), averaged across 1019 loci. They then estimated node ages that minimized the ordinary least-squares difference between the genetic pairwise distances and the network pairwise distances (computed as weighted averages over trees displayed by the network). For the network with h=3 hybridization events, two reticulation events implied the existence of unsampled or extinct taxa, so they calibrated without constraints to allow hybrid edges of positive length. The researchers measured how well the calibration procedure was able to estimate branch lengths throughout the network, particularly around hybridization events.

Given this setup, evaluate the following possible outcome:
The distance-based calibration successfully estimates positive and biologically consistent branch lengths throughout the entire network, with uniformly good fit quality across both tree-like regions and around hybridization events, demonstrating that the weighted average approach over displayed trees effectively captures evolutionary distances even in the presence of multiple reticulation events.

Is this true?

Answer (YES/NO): NO